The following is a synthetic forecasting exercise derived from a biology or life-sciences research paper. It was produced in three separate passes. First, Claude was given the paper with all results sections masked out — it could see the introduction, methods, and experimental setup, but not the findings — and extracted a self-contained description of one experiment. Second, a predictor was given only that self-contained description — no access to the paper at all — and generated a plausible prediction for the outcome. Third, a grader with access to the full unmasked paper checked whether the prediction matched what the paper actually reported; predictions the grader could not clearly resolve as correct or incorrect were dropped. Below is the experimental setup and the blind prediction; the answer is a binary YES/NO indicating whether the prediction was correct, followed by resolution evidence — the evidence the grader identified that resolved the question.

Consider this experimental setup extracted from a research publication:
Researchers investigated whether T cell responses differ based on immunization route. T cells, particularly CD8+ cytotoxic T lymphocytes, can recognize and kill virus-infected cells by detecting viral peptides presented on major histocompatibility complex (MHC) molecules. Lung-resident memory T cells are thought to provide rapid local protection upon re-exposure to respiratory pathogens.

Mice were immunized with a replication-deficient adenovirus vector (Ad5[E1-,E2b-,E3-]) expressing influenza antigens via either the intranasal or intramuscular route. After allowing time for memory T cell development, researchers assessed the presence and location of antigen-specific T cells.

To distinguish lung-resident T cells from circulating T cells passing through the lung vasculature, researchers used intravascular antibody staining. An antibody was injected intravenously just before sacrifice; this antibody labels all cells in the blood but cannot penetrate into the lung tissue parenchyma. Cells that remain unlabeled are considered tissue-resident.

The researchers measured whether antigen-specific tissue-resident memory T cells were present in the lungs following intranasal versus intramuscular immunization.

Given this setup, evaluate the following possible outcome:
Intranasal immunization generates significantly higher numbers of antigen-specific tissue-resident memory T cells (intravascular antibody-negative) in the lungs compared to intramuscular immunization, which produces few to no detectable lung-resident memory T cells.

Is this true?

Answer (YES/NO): YES